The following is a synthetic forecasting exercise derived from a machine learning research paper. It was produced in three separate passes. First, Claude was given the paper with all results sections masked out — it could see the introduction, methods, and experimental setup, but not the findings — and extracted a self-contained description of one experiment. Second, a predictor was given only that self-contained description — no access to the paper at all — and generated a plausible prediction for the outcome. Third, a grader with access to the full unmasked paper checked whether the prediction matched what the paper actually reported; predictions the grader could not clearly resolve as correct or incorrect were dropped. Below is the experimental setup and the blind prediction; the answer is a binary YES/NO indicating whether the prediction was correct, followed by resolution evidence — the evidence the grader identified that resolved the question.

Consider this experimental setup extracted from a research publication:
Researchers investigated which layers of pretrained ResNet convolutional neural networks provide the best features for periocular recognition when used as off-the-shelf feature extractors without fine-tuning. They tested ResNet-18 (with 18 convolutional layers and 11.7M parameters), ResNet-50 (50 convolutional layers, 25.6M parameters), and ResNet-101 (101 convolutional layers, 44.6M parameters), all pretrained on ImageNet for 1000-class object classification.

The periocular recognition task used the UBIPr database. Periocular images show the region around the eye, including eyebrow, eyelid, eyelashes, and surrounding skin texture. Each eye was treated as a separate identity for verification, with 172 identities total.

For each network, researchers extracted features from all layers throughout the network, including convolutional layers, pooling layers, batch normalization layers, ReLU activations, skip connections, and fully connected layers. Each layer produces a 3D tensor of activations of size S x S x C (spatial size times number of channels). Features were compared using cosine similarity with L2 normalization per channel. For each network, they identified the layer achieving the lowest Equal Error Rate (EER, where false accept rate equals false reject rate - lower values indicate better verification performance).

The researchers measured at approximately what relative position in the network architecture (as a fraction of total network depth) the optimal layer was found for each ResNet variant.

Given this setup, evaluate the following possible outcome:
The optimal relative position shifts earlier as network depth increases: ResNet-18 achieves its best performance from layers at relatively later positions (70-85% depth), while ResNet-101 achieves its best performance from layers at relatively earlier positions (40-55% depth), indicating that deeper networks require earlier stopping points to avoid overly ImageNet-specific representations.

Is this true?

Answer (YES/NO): NO